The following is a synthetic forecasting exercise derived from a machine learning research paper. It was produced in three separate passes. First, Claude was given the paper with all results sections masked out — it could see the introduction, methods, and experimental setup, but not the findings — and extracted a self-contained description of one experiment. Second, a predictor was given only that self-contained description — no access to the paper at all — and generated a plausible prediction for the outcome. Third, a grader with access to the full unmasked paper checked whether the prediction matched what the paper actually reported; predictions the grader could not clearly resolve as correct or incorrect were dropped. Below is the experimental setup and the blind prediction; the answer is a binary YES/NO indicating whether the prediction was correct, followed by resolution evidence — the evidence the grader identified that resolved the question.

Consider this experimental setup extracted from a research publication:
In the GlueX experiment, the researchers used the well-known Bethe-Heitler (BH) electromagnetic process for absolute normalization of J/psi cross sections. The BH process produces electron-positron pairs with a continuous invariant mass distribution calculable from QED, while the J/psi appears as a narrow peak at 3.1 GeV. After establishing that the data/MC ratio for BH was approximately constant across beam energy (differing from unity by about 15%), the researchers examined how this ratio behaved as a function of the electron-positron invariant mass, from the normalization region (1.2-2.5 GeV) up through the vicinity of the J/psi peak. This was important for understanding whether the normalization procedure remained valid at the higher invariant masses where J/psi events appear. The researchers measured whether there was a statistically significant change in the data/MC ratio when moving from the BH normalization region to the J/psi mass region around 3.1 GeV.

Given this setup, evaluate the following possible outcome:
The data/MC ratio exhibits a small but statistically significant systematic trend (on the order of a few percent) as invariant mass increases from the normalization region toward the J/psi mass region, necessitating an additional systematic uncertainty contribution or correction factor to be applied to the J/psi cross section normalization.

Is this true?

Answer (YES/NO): NO